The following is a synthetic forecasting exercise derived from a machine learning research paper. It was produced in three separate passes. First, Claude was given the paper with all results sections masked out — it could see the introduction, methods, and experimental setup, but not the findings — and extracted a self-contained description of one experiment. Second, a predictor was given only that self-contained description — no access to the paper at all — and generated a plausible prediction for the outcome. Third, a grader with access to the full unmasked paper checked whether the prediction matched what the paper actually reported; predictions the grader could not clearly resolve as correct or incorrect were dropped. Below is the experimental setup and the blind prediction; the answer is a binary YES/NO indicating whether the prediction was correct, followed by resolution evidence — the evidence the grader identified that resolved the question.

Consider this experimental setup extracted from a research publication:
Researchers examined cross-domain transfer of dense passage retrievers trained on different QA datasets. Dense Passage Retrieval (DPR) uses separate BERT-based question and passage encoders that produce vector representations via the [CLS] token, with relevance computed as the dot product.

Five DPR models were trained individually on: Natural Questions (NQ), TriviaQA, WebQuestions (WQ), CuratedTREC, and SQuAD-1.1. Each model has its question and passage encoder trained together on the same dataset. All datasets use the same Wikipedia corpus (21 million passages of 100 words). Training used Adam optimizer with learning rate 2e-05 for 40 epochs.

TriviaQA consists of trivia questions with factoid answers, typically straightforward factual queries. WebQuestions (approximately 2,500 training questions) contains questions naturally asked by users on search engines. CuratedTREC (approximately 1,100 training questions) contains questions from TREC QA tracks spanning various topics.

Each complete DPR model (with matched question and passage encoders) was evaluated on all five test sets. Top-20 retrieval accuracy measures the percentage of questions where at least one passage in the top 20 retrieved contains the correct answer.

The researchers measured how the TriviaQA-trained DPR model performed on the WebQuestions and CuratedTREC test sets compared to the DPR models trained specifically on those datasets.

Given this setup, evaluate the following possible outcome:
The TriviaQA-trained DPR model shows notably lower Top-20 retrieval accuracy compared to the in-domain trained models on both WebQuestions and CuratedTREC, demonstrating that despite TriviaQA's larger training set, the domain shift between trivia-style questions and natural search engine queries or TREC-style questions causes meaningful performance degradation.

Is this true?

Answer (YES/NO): NO